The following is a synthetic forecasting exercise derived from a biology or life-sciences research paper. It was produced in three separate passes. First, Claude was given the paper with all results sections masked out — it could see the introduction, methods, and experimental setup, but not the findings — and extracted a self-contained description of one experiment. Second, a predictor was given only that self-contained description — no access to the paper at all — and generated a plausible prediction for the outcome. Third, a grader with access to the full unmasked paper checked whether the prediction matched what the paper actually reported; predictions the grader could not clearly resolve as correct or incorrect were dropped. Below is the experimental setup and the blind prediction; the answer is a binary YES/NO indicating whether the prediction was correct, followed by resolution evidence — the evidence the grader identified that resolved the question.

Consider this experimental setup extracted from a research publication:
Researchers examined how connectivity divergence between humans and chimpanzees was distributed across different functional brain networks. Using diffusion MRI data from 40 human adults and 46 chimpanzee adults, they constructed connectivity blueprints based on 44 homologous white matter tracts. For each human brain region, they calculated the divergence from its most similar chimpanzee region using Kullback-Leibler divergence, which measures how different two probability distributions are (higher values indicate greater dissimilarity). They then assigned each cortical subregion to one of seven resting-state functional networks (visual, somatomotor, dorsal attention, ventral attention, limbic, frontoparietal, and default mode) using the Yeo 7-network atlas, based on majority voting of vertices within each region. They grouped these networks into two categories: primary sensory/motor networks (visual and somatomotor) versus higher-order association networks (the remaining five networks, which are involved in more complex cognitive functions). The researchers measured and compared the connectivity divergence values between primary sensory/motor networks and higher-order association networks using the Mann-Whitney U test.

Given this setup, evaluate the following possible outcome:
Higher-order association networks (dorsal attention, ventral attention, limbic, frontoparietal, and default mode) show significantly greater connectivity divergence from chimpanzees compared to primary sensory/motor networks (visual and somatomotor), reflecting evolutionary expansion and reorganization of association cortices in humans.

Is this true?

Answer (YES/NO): YES